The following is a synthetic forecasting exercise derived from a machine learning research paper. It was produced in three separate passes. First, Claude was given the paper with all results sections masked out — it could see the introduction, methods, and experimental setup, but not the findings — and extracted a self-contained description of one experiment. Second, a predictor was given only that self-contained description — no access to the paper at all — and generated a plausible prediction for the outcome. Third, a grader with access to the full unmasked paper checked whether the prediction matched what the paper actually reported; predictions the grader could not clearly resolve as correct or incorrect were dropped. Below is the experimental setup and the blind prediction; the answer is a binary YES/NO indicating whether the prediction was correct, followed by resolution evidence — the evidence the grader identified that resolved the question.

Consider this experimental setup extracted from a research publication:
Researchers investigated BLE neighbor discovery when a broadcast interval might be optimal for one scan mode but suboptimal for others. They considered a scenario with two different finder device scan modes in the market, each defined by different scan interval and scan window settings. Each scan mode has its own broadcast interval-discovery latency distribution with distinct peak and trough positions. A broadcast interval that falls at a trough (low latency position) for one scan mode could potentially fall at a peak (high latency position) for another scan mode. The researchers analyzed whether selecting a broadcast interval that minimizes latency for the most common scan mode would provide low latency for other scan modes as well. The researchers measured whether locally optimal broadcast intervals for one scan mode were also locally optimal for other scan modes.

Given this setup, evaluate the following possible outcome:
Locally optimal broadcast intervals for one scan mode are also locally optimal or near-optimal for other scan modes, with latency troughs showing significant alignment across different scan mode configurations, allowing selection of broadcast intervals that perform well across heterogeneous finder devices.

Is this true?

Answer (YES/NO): NO